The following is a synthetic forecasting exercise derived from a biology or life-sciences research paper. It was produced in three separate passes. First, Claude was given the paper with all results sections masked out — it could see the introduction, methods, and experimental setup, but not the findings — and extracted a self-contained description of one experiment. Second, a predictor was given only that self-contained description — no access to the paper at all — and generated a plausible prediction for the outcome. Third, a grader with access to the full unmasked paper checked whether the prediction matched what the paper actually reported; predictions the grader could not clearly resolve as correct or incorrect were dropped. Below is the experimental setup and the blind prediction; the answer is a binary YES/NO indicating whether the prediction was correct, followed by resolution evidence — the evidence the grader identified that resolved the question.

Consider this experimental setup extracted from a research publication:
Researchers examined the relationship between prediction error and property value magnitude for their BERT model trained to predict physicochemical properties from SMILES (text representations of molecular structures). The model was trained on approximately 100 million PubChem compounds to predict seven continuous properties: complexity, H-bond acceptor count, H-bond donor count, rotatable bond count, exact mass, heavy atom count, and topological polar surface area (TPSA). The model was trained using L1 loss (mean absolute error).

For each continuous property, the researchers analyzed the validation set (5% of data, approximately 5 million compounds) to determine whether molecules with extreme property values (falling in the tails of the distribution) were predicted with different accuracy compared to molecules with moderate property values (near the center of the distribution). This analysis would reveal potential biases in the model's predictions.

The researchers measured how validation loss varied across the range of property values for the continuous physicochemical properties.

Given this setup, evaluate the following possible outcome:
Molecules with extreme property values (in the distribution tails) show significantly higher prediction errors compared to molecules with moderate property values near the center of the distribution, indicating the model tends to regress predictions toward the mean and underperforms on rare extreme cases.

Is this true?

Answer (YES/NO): YES